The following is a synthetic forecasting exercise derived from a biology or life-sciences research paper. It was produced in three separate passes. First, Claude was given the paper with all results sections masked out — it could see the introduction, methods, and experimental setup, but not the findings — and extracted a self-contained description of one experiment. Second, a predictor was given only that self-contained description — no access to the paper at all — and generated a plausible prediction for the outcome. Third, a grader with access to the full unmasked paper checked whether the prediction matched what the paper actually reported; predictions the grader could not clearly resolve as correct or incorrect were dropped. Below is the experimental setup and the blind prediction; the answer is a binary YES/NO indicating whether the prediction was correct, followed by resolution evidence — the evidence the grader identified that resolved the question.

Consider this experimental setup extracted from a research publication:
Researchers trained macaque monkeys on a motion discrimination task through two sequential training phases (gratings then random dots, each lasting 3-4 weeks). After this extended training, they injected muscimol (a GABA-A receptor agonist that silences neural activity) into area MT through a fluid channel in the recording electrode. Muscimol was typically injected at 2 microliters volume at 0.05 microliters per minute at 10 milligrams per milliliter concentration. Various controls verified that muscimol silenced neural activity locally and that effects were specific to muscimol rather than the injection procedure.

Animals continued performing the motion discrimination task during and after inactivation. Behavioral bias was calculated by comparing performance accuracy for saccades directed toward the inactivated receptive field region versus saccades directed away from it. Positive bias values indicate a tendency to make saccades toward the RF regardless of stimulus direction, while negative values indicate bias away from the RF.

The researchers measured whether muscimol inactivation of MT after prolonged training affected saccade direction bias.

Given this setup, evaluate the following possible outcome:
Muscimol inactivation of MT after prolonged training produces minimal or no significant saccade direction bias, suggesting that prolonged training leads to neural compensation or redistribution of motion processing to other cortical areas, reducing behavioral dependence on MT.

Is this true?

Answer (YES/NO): NO